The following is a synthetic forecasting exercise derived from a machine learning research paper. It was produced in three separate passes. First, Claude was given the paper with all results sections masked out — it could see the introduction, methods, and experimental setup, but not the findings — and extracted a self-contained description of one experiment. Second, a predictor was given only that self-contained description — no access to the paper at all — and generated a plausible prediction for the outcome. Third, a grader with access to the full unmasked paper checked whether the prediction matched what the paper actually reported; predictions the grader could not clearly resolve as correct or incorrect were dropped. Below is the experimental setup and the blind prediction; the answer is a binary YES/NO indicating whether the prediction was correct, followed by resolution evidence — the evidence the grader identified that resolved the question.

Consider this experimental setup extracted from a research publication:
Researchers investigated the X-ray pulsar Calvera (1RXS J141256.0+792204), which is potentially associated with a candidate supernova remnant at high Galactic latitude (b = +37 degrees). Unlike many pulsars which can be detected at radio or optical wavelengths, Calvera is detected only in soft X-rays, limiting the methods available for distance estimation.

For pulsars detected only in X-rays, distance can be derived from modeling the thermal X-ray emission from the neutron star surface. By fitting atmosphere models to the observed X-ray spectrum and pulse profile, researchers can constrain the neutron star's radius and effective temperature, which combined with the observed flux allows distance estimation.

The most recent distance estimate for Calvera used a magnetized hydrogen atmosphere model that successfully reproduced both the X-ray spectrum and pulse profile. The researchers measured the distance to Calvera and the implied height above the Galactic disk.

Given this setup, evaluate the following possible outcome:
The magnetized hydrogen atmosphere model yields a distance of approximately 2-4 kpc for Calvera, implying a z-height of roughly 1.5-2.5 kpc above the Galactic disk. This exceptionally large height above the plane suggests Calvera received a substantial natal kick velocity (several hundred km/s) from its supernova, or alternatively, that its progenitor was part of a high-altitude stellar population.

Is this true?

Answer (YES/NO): YES